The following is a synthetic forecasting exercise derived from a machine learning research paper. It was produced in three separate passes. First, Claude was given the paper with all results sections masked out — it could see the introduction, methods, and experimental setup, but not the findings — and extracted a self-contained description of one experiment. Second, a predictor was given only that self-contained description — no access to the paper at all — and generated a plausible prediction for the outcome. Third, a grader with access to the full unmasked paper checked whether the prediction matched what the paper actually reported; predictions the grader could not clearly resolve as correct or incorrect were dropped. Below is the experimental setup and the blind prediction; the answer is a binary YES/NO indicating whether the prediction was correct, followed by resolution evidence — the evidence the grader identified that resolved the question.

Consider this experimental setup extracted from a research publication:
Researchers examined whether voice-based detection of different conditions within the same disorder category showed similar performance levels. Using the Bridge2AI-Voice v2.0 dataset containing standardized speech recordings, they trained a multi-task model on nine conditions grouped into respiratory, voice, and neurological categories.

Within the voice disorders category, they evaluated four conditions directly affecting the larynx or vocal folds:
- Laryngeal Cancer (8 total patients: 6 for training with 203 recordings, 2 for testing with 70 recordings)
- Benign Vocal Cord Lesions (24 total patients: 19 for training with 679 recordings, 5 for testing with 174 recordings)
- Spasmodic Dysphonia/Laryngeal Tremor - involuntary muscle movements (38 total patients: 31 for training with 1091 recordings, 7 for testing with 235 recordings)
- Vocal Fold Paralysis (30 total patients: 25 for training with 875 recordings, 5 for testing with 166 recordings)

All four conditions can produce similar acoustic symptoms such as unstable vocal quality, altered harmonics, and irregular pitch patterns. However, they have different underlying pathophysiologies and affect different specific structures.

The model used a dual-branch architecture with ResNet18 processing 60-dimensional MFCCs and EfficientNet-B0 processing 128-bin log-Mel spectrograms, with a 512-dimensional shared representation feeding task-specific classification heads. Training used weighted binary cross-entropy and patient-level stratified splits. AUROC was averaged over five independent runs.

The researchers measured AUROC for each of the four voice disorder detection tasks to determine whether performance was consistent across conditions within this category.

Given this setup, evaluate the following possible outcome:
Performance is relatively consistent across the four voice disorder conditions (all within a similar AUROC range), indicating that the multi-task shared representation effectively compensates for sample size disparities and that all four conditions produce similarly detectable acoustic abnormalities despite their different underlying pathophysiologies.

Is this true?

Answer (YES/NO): NO